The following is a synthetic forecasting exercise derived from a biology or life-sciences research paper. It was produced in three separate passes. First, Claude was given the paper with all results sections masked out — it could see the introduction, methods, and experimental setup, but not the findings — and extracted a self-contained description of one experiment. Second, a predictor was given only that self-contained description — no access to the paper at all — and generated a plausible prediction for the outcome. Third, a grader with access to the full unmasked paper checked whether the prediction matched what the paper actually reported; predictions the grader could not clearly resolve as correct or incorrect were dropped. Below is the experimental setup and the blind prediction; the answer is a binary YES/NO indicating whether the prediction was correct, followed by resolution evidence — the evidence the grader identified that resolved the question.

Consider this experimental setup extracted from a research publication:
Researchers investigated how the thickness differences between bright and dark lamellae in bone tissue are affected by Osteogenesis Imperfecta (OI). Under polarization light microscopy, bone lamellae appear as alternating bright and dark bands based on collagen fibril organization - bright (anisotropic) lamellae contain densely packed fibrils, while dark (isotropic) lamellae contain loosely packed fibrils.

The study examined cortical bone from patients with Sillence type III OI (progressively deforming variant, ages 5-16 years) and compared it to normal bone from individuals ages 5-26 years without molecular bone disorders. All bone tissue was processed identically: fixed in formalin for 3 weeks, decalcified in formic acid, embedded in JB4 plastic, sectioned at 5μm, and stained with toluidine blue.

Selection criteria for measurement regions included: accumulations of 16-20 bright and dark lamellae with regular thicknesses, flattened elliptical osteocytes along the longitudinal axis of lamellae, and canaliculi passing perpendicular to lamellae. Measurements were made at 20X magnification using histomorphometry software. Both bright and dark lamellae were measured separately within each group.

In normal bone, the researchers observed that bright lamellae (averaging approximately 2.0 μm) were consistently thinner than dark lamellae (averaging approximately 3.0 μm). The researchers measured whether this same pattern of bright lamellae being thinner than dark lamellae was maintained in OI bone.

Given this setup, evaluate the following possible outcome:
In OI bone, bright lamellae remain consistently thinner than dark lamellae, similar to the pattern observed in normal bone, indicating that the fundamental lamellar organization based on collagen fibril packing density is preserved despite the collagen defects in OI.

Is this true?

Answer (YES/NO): YES